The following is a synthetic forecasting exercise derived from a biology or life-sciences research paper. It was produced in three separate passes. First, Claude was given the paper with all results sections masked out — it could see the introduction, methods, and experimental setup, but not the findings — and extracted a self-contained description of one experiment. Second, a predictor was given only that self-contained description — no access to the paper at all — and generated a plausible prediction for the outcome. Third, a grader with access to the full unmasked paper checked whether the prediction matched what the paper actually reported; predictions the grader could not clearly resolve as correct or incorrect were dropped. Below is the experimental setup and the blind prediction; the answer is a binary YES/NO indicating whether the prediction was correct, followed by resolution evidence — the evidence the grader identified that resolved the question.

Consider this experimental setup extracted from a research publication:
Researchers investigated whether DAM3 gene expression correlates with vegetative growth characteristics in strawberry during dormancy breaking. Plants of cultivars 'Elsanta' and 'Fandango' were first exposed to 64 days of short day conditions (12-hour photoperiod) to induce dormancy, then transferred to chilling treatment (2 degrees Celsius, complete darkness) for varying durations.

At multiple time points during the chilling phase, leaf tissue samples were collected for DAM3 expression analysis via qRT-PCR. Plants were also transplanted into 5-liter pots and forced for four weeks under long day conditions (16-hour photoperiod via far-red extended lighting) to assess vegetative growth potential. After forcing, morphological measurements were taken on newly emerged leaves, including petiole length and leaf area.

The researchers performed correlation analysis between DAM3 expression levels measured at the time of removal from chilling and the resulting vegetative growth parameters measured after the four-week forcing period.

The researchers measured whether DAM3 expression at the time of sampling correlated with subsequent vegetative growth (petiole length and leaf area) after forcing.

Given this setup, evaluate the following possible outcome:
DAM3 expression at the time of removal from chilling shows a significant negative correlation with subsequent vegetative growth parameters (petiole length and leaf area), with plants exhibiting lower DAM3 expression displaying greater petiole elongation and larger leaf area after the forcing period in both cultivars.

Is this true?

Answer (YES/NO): YES